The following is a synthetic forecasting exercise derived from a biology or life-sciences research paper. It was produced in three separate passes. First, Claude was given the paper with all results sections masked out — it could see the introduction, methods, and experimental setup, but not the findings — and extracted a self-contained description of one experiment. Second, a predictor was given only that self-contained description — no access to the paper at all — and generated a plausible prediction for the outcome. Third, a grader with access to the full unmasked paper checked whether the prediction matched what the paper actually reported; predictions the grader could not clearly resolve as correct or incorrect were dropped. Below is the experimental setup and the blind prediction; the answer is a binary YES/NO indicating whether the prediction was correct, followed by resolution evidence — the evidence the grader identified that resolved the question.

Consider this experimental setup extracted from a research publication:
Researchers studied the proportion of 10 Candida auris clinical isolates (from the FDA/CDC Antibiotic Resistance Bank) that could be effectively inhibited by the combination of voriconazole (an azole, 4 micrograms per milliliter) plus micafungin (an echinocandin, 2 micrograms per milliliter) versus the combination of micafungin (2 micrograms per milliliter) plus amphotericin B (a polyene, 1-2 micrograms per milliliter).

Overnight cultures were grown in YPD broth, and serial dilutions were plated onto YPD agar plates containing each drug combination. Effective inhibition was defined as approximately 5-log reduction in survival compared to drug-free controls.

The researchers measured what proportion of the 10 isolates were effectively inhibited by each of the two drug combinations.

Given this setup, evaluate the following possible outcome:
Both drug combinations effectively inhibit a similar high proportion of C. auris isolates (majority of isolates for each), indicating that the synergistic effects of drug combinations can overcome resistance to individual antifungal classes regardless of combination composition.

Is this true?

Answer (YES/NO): NO